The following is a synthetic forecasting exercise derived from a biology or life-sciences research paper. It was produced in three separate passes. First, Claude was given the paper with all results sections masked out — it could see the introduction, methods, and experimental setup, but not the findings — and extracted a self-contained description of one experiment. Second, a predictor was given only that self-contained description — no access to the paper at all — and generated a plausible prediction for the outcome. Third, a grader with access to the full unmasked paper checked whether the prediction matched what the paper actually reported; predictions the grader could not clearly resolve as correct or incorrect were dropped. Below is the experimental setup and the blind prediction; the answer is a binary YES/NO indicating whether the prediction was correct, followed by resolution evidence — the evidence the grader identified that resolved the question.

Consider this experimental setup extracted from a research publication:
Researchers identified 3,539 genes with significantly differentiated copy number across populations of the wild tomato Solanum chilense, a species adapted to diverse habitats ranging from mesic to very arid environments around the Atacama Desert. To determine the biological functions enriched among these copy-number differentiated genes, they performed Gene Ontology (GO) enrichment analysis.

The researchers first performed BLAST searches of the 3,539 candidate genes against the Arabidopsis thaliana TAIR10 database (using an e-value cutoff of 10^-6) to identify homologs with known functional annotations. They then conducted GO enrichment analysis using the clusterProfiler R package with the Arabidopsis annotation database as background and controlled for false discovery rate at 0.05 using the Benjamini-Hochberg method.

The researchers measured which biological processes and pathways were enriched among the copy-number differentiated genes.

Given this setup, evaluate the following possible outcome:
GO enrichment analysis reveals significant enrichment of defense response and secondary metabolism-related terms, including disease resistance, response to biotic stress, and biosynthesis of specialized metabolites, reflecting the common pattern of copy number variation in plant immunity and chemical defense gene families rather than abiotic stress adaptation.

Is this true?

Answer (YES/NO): NO